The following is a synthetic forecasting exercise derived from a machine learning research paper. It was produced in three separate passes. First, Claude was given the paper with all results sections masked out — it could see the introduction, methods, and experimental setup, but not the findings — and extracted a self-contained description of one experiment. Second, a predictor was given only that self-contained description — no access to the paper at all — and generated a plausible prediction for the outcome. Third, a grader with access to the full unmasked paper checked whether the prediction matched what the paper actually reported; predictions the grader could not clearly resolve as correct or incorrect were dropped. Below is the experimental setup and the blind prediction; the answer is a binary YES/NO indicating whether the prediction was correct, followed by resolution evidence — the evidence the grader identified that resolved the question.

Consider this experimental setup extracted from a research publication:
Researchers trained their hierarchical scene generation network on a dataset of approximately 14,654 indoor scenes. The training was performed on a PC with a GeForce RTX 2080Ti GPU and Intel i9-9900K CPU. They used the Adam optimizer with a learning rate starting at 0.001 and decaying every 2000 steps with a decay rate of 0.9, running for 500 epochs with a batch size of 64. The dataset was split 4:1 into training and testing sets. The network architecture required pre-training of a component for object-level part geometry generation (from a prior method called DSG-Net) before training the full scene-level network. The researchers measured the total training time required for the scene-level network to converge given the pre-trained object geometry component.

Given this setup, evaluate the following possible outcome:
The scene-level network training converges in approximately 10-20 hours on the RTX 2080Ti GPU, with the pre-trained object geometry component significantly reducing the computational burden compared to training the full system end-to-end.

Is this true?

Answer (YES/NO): NO